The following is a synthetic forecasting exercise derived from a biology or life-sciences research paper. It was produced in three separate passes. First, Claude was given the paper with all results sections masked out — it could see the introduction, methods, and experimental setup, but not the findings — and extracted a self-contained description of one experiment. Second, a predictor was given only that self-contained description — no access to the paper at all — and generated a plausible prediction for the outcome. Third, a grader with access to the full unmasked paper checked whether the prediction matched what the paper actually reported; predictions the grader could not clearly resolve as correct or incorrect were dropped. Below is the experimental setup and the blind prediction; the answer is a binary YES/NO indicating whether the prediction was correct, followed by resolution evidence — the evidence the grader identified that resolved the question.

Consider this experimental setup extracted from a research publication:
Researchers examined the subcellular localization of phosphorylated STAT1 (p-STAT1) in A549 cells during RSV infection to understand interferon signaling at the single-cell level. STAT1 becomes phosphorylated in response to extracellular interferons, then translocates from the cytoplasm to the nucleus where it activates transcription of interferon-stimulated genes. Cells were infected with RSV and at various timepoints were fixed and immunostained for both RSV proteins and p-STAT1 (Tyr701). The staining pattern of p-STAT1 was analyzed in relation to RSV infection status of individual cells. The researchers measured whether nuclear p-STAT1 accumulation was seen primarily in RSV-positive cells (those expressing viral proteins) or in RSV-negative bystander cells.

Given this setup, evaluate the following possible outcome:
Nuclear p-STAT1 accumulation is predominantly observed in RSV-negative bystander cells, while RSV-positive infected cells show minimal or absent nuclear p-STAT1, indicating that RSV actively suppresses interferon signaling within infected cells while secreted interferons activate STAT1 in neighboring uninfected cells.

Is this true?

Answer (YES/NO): YES